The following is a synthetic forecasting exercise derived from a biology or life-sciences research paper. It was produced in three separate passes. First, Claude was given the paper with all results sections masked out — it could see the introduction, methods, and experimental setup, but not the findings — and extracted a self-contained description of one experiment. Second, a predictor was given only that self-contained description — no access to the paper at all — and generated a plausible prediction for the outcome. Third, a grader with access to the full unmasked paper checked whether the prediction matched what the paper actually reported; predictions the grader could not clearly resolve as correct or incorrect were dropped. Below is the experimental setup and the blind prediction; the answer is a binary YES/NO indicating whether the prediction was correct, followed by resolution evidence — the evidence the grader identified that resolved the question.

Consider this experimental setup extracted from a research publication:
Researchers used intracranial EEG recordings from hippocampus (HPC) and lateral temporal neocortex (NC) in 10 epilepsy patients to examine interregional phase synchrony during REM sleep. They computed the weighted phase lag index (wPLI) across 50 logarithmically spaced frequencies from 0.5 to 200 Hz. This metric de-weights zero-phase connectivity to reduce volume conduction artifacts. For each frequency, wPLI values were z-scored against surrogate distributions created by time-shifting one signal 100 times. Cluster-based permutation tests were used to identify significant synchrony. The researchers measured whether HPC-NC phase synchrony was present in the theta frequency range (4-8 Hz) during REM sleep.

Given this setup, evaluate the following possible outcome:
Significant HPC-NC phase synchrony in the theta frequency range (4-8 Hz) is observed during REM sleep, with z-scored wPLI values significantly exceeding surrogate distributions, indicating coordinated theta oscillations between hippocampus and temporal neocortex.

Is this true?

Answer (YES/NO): YES